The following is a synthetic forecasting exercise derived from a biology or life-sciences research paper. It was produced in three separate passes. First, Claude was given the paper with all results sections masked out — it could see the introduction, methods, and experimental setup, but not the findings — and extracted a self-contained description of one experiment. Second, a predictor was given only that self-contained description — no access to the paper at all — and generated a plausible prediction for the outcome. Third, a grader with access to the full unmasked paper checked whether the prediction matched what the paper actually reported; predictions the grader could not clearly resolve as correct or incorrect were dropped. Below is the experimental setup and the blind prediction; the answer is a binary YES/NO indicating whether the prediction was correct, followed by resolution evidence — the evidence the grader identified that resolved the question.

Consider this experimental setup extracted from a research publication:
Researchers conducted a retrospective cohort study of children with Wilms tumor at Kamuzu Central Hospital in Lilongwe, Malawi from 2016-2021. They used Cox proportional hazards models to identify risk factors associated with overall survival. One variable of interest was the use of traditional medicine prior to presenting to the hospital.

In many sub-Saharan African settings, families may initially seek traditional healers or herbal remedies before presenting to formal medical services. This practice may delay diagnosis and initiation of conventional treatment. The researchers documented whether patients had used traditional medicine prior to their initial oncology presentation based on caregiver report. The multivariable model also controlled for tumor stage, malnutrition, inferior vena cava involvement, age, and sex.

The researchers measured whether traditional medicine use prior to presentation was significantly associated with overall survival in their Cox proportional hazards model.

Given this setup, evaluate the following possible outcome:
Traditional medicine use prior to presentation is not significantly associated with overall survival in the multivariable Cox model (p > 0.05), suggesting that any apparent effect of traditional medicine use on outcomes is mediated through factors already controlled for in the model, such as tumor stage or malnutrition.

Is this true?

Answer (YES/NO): YES